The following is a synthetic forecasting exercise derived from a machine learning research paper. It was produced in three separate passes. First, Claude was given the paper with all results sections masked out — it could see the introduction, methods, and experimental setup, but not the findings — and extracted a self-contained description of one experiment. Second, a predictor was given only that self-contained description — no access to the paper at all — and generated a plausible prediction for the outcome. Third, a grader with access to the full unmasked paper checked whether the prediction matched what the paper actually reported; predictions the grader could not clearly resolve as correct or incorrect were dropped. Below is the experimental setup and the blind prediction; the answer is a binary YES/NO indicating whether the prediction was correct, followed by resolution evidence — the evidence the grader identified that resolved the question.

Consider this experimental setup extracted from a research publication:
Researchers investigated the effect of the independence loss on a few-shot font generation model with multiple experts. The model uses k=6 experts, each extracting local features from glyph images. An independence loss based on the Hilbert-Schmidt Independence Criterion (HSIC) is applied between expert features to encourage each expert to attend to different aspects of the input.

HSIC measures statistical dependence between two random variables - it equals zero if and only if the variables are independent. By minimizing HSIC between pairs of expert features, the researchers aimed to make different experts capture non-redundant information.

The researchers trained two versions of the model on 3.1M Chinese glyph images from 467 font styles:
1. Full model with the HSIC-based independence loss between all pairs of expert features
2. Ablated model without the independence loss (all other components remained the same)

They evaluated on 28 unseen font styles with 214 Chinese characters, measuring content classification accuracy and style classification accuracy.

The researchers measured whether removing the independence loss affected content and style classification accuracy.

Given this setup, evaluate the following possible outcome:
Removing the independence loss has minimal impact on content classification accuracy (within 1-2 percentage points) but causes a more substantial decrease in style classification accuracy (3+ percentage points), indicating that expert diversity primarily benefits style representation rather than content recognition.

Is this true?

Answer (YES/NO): YES